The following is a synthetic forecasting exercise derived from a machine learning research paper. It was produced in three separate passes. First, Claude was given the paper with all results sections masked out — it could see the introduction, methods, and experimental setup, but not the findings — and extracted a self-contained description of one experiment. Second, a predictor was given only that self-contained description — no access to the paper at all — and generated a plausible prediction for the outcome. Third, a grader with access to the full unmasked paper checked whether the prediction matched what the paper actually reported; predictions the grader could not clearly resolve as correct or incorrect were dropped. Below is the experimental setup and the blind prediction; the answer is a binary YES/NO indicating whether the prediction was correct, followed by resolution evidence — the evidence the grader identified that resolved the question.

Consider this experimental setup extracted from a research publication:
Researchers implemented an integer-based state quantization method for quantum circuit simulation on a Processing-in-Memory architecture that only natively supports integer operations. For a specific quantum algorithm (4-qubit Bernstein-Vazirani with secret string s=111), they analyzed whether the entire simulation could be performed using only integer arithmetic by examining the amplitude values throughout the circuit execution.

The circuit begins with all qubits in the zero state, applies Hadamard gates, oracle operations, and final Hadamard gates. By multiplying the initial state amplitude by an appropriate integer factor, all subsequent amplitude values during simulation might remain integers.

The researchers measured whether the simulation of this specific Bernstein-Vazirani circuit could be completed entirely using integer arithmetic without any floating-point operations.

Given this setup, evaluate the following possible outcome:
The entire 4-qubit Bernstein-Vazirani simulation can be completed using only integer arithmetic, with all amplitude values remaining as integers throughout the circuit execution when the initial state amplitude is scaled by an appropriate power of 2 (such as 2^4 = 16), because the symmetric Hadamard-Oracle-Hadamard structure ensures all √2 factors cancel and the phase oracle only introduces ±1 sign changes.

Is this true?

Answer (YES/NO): YES